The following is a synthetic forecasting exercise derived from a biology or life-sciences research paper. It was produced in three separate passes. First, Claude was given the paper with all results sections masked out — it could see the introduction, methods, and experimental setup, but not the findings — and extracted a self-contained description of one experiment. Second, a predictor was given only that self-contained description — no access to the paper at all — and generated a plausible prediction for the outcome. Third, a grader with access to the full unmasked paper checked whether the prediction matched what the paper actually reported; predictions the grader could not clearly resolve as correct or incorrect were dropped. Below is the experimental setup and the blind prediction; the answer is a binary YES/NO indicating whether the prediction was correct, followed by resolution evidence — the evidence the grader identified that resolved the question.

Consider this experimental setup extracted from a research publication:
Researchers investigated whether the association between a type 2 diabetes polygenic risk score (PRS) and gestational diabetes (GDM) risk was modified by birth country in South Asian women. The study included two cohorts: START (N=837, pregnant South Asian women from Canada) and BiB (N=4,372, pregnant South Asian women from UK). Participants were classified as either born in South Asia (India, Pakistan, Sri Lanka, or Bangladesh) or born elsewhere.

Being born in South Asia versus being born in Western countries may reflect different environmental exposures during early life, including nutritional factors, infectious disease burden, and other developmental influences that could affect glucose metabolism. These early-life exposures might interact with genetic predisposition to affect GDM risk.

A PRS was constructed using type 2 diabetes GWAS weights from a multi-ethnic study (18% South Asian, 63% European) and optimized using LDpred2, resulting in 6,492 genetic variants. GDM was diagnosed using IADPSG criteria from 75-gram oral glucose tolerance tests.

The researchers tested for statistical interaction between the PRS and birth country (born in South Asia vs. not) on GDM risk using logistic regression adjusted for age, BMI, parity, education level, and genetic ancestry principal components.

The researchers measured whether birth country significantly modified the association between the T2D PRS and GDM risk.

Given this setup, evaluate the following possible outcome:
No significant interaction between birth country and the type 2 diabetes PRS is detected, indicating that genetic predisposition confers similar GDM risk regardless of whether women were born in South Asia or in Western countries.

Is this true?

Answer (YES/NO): YES